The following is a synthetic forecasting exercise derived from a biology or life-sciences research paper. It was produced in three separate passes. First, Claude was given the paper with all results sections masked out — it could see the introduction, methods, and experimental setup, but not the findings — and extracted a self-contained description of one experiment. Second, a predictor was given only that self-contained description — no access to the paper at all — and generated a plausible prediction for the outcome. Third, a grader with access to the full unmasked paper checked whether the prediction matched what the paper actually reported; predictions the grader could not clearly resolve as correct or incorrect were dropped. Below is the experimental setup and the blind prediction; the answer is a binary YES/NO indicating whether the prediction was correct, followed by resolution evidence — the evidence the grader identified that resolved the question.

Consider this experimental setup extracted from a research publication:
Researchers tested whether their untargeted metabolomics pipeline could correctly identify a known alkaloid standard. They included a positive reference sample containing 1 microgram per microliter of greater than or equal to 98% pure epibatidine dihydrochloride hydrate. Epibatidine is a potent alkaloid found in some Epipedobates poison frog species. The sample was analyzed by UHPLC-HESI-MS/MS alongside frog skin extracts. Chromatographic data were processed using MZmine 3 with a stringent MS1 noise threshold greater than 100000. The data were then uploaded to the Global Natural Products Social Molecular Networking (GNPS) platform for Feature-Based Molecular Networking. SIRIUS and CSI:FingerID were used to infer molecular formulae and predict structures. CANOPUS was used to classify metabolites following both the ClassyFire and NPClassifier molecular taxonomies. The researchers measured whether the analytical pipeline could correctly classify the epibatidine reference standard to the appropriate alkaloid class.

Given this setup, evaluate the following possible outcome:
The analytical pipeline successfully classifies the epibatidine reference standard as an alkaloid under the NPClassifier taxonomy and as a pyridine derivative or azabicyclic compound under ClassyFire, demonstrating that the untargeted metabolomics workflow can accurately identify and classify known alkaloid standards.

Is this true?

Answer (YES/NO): NO